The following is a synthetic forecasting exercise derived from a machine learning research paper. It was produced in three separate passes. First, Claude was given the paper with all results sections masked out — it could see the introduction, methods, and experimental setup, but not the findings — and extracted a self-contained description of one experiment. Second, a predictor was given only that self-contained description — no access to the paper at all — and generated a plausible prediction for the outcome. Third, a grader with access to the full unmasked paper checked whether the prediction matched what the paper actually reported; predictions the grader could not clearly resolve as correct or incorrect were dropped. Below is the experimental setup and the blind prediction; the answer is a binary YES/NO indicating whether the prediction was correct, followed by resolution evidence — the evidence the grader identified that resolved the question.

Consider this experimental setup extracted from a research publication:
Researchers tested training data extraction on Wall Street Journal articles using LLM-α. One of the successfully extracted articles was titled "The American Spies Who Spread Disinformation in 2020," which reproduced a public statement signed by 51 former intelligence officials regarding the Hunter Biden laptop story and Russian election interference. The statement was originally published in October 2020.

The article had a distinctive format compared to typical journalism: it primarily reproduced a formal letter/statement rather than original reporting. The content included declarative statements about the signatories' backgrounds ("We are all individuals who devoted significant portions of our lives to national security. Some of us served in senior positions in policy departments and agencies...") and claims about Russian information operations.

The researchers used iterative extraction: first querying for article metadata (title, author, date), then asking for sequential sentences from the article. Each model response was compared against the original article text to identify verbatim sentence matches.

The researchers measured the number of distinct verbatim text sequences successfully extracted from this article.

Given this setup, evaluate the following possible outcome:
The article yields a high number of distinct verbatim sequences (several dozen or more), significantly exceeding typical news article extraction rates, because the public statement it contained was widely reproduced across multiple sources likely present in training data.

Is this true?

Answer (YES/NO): NO